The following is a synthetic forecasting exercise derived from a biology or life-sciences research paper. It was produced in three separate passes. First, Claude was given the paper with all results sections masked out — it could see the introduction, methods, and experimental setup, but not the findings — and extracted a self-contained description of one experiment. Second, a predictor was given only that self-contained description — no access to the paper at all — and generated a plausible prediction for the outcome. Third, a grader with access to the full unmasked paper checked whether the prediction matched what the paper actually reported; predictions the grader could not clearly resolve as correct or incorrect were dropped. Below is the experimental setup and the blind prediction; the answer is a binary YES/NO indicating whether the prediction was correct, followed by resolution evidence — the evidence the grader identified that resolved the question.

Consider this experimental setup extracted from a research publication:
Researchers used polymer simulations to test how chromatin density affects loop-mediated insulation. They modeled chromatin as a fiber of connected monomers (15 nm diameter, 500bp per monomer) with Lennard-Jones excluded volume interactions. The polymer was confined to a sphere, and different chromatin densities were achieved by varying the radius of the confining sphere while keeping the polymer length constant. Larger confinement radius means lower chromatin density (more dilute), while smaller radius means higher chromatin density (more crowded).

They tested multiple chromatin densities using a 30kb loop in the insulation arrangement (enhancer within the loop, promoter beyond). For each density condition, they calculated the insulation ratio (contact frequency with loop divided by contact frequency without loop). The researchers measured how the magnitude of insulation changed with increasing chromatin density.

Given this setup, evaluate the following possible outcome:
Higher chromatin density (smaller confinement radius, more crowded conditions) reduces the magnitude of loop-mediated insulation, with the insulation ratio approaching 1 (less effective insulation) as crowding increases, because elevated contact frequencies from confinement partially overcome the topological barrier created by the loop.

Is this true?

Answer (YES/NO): YES